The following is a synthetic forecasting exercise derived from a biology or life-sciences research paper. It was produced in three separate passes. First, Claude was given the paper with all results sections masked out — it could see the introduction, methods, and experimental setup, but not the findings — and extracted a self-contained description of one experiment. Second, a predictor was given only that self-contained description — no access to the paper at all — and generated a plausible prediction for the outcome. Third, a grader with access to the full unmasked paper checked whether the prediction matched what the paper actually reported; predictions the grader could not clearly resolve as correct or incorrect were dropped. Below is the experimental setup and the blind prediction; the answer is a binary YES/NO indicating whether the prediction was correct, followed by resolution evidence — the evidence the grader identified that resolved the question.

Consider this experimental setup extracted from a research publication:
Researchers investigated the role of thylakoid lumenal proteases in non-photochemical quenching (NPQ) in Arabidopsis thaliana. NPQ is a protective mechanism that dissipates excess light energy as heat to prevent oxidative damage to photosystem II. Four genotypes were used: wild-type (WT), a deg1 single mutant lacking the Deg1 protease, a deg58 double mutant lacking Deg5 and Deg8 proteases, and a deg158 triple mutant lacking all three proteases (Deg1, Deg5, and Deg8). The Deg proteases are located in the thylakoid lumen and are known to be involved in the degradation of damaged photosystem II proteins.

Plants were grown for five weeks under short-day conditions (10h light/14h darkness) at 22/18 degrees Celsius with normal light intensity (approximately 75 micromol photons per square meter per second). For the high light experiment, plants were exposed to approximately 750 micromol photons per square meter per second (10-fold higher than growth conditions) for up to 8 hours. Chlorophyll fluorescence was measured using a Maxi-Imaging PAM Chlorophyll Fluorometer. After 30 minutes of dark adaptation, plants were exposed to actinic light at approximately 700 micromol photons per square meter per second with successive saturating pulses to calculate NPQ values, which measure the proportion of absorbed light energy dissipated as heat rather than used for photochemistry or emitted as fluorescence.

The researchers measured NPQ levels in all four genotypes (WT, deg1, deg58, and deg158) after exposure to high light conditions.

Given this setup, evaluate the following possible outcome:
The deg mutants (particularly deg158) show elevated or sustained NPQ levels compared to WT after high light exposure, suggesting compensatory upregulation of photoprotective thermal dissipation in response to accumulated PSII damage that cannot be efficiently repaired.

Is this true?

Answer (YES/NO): NO